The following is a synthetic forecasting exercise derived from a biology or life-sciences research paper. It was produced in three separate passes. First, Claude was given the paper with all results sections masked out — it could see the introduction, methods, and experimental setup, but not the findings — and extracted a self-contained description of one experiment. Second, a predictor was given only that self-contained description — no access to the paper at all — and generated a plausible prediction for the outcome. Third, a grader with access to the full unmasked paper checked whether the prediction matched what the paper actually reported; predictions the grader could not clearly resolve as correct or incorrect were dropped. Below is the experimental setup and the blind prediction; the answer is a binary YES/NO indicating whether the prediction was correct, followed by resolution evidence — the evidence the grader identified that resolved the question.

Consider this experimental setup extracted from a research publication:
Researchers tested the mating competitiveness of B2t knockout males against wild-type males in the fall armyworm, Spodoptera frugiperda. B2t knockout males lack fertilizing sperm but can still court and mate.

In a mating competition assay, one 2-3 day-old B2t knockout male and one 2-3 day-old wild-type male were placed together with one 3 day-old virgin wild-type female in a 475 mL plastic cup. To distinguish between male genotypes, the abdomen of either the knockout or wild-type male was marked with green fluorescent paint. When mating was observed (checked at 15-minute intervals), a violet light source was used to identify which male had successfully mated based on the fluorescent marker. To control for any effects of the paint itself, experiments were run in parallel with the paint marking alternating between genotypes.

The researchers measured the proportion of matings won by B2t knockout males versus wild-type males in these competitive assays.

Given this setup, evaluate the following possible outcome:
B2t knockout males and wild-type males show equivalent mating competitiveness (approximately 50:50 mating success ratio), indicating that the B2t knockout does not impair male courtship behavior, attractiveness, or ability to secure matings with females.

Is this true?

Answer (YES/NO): YES